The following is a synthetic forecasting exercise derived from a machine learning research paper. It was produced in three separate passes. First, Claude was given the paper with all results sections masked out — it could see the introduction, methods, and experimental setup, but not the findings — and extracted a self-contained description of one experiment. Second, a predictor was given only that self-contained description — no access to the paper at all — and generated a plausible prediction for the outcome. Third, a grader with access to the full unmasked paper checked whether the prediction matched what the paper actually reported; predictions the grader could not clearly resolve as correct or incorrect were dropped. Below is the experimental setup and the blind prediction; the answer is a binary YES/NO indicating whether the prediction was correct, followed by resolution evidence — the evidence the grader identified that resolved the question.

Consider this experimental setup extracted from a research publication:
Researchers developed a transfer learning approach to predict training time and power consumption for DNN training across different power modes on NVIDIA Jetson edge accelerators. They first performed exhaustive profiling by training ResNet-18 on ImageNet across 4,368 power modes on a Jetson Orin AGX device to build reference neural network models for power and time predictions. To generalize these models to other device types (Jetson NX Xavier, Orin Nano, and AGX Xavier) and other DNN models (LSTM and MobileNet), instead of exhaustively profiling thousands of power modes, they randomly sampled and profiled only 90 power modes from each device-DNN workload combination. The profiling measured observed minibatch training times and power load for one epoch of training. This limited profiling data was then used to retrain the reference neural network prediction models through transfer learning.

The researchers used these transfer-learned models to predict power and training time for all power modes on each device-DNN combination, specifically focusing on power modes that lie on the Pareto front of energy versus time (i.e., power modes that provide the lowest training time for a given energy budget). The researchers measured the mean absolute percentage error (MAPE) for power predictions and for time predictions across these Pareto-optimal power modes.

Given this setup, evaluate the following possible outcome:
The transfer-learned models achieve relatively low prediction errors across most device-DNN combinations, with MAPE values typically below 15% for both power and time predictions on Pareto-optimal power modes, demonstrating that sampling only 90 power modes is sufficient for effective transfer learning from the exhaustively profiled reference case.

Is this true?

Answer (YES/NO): YES